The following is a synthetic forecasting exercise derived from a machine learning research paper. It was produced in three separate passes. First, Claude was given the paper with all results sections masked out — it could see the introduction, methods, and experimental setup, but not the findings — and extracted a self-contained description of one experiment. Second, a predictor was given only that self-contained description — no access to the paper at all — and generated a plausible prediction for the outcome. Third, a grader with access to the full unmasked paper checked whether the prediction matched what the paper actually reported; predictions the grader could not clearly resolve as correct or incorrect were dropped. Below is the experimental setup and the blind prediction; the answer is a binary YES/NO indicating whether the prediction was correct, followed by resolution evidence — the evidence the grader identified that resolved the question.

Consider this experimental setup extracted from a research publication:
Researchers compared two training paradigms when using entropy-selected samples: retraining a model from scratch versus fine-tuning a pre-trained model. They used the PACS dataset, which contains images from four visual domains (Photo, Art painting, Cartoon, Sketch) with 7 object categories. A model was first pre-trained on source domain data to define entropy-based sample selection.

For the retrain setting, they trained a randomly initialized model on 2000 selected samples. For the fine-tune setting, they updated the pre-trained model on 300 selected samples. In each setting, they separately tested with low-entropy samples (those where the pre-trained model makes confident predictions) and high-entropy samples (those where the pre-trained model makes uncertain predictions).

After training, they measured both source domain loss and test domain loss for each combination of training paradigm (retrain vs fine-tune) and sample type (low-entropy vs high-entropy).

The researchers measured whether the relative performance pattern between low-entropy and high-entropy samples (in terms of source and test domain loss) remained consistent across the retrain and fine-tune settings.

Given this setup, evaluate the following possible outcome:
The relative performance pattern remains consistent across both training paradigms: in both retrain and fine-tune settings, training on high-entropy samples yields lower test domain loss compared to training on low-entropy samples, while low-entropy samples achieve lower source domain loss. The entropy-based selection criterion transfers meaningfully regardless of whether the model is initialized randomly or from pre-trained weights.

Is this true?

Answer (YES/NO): YES